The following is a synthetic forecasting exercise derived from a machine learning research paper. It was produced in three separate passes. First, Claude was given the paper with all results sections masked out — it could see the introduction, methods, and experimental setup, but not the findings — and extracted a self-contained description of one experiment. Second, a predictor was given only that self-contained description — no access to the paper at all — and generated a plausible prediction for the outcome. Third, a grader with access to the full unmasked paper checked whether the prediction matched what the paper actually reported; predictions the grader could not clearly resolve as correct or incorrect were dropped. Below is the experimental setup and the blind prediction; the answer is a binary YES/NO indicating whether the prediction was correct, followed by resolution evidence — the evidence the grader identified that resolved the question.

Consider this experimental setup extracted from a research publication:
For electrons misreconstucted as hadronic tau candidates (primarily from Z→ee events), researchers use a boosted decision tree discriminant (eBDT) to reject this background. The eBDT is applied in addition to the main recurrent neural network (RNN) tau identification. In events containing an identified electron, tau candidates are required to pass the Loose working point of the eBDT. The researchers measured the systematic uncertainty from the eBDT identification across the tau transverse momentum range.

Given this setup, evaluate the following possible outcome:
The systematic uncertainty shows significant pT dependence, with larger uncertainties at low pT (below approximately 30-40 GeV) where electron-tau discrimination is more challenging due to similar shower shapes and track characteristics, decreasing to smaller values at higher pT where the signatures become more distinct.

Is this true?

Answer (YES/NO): NO